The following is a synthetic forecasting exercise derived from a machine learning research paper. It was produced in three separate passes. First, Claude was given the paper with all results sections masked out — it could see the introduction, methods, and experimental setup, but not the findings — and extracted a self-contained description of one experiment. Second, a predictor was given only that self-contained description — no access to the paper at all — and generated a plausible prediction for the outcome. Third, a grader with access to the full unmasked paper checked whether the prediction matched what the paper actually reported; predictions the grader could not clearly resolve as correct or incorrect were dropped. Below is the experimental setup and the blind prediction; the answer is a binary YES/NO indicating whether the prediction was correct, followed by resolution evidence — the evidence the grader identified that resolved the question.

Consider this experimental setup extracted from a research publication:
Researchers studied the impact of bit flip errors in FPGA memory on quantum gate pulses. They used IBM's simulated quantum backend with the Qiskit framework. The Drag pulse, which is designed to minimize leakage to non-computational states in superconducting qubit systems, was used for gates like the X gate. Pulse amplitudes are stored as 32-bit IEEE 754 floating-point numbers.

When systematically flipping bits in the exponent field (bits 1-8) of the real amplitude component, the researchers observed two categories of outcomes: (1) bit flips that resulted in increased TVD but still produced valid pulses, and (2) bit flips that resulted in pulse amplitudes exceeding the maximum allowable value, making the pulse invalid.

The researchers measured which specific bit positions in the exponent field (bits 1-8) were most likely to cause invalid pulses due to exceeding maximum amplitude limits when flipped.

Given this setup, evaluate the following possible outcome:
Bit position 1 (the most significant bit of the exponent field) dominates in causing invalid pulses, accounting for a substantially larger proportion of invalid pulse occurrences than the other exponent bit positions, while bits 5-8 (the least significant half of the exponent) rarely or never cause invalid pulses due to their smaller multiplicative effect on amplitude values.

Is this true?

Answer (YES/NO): NO